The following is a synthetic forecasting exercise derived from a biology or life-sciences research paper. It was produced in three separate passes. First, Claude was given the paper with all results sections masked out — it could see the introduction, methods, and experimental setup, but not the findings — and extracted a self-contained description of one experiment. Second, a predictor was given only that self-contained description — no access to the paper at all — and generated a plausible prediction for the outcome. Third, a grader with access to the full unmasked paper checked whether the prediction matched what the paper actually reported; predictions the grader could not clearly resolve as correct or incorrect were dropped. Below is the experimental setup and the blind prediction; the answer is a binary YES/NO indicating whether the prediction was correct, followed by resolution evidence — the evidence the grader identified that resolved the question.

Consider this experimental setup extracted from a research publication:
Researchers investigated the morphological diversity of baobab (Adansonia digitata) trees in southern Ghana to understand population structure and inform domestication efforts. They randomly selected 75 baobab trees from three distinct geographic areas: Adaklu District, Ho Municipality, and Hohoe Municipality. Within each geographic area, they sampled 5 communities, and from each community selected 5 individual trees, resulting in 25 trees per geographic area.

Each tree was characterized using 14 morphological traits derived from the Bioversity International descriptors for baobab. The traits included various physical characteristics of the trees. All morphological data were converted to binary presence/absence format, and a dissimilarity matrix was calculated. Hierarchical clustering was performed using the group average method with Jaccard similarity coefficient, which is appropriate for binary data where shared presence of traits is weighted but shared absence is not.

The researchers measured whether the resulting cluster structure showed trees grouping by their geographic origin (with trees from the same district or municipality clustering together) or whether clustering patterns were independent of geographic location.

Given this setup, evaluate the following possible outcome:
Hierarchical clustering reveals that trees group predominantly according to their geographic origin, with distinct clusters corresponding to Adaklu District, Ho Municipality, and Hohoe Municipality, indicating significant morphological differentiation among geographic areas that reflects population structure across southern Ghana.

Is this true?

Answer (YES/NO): NO